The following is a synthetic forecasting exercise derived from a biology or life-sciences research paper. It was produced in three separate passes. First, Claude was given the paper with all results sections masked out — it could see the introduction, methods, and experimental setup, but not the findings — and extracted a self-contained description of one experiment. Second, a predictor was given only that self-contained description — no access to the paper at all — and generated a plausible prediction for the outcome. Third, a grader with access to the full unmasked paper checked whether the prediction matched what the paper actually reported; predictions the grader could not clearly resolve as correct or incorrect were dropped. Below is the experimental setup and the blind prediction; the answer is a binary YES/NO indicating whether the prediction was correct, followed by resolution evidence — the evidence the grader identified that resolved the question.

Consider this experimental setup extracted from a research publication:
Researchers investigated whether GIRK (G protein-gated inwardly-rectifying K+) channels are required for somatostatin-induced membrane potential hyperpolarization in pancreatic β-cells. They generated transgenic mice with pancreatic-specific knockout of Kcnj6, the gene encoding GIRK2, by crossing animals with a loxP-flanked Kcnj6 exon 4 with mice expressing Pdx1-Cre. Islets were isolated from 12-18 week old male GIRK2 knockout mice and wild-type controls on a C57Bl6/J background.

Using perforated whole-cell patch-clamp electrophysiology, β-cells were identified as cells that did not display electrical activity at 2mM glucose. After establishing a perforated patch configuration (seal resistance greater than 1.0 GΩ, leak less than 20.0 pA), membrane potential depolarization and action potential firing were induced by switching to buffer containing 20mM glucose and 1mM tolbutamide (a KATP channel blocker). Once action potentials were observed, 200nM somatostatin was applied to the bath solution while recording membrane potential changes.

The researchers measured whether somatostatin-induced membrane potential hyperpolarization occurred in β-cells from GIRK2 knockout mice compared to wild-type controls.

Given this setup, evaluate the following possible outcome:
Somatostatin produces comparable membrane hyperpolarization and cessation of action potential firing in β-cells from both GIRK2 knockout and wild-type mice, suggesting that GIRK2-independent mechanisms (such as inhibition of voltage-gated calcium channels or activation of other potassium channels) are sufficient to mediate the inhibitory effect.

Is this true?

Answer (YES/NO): NO